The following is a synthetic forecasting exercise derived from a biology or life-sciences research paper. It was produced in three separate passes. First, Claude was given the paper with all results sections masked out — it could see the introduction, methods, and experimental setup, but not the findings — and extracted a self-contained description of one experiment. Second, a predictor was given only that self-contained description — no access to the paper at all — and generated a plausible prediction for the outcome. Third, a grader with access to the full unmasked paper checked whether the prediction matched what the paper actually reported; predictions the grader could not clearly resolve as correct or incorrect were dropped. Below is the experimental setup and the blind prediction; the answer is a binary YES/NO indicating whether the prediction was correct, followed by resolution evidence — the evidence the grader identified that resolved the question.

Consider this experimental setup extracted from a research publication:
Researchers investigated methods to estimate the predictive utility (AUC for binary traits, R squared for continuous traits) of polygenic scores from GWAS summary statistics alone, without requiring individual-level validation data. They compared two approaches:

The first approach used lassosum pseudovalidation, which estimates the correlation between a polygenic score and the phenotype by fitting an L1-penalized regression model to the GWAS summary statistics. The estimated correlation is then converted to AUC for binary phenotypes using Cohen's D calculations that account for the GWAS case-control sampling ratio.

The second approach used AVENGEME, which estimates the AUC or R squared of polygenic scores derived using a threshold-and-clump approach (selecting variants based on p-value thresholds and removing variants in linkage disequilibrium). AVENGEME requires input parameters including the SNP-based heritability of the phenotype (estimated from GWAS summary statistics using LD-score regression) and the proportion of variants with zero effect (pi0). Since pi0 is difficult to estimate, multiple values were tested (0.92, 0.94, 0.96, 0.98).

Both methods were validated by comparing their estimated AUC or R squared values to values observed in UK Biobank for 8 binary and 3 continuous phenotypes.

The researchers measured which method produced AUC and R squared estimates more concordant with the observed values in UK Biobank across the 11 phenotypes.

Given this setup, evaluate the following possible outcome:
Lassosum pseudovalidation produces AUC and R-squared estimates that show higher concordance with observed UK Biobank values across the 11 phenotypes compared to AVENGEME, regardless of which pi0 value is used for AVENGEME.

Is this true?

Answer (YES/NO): YES